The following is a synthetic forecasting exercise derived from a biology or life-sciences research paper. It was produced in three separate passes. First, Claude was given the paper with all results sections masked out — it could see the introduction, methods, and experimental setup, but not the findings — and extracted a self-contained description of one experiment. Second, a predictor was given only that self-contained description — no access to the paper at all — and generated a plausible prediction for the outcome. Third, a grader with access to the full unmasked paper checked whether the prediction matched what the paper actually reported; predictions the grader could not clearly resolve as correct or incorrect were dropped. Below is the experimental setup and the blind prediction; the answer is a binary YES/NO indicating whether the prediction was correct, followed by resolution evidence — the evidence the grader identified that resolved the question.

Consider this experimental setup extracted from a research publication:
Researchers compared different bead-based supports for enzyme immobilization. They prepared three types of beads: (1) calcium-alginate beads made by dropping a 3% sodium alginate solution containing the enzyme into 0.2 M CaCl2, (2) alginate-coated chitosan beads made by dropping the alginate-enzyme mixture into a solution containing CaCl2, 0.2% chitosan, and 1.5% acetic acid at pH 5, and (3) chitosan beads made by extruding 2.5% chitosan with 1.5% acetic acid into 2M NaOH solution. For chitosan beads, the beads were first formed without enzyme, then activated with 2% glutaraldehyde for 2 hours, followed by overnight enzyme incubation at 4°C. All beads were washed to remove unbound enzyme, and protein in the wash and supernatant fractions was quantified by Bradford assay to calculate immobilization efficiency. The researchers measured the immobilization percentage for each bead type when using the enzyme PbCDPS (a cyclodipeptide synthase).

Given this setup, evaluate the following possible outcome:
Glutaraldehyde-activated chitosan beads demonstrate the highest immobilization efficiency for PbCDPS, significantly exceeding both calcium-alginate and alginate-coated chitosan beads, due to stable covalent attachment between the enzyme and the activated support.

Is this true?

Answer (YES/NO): NO